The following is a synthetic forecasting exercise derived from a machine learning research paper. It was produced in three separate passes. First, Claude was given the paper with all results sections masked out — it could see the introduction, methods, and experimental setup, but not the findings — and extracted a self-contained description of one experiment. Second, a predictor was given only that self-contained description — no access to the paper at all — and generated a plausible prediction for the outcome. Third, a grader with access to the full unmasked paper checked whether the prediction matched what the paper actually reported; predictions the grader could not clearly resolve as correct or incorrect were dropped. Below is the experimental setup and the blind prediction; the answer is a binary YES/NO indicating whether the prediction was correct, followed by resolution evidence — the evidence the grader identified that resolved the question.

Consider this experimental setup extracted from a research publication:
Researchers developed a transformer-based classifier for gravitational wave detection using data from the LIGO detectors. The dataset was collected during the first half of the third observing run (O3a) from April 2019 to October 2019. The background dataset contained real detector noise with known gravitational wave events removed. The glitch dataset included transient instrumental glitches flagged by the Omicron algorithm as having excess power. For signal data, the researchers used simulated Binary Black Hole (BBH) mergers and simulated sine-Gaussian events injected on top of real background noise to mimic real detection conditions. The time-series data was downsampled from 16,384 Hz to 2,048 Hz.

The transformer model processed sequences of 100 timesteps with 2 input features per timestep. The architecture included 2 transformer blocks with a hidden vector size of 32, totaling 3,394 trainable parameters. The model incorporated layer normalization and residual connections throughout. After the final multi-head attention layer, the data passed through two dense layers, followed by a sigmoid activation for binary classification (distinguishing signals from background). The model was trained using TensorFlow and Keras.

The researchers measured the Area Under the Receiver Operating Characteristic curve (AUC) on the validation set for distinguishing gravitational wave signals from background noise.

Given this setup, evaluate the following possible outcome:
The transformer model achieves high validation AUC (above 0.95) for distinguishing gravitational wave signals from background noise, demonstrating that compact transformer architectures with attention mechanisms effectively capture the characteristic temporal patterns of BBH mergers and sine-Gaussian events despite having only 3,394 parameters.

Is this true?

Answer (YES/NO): YES